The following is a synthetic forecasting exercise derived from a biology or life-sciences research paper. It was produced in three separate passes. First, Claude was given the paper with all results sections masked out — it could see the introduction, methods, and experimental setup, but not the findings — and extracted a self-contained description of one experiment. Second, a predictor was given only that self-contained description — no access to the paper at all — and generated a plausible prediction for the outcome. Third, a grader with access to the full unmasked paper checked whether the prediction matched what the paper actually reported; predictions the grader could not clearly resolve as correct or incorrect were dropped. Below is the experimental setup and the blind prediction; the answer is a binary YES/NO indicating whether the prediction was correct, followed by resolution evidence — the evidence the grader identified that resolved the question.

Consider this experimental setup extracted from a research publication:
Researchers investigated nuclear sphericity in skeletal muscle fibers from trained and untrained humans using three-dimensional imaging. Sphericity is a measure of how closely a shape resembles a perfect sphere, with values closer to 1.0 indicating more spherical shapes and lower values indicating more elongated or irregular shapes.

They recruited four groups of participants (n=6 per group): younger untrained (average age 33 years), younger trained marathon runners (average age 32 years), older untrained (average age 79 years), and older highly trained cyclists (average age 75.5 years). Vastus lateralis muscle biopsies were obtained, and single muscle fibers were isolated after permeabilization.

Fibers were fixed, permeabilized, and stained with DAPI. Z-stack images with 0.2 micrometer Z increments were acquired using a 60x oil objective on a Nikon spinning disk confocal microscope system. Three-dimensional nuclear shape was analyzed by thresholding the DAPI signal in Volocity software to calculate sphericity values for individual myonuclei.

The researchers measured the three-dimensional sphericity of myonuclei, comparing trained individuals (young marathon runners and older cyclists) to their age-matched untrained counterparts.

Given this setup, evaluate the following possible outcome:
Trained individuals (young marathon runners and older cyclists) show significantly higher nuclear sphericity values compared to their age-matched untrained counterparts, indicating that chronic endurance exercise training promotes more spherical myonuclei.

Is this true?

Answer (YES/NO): YES